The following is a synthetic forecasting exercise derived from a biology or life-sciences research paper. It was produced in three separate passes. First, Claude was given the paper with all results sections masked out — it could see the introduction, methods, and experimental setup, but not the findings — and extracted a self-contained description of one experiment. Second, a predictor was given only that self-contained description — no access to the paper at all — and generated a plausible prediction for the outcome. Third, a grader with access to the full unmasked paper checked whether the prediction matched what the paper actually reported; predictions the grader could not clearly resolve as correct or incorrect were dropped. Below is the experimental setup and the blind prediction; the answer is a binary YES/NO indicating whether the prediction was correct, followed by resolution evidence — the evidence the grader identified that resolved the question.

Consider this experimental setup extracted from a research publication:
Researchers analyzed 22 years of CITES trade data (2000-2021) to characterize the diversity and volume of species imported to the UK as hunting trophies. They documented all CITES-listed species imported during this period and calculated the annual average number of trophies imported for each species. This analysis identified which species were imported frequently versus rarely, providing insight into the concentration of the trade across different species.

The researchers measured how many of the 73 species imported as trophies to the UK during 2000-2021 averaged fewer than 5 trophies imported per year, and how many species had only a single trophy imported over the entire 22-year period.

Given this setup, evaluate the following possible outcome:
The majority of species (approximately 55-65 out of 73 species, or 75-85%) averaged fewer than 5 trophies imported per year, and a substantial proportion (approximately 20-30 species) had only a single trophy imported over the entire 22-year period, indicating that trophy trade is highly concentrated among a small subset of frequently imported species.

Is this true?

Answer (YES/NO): NO